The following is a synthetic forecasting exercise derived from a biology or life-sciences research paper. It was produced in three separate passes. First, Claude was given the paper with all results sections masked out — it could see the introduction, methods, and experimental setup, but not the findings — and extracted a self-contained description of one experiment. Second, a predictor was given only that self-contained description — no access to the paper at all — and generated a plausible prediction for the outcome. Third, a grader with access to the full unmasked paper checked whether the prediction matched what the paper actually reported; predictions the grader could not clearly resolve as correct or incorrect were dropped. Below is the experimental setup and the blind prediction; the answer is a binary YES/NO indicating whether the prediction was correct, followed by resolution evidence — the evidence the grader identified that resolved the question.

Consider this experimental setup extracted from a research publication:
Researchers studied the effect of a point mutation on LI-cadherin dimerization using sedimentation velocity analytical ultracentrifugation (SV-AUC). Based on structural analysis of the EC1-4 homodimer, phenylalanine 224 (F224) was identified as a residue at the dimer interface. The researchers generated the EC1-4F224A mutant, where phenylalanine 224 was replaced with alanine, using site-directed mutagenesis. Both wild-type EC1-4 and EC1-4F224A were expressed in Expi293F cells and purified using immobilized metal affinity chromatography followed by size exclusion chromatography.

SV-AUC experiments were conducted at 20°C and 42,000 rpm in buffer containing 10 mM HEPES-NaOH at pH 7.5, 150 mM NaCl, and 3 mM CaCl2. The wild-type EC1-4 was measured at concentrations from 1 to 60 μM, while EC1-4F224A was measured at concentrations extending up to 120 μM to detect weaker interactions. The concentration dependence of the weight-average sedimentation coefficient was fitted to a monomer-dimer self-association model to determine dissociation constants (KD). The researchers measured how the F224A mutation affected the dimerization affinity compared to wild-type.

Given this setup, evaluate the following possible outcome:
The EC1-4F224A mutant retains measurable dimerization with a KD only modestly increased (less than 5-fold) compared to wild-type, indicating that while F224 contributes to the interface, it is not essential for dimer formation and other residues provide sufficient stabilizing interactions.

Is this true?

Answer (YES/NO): NO